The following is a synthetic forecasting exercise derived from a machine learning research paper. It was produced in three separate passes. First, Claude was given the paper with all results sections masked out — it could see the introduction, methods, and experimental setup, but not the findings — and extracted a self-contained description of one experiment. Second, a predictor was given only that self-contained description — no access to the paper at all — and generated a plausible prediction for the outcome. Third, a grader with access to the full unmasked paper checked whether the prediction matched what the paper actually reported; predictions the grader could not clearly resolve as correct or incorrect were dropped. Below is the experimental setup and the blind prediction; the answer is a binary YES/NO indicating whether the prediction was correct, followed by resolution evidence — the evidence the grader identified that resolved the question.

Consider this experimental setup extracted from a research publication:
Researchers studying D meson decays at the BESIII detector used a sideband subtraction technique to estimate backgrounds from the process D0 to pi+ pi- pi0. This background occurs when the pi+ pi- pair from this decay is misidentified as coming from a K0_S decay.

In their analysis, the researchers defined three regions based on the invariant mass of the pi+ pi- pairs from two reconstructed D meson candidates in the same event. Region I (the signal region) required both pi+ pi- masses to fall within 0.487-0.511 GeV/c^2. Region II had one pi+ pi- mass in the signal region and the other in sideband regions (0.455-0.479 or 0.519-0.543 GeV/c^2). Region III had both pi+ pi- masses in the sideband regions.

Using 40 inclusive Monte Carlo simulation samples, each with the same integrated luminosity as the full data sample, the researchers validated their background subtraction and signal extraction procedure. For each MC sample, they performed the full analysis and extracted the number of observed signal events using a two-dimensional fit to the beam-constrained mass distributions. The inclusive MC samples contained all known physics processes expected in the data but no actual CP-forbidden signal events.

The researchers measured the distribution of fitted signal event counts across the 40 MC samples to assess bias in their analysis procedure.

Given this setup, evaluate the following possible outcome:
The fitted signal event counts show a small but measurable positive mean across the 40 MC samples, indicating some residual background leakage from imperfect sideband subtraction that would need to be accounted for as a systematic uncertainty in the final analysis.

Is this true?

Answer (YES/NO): NO